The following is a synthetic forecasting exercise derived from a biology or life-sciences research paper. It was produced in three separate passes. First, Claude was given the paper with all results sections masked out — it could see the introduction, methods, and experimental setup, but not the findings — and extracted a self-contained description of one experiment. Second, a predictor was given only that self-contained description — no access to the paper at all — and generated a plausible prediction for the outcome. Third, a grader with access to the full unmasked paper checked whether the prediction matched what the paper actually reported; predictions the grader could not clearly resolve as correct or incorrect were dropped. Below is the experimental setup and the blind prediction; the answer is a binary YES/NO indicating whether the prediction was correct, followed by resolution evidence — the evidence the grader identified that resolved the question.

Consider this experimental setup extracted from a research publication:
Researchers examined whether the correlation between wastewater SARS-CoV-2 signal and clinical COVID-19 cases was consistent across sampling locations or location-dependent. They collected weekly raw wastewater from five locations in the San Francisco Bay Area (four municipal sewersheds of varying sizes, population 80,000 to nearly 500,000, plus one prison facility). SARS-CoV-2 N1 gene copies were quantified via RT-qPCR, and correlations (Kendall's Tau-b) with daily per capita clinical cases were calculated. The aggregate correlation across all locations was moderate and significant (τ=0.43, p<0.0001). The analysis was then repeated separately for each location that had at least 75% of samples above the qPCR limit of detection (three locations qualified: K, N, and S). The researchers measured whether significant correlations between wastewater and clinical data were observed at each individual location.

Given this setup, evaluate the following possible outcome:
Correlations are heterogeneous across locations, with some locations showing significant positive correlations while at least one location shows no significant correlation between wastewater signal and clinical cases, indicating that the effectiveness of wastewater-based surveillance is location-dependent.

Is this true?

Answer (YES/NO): YES